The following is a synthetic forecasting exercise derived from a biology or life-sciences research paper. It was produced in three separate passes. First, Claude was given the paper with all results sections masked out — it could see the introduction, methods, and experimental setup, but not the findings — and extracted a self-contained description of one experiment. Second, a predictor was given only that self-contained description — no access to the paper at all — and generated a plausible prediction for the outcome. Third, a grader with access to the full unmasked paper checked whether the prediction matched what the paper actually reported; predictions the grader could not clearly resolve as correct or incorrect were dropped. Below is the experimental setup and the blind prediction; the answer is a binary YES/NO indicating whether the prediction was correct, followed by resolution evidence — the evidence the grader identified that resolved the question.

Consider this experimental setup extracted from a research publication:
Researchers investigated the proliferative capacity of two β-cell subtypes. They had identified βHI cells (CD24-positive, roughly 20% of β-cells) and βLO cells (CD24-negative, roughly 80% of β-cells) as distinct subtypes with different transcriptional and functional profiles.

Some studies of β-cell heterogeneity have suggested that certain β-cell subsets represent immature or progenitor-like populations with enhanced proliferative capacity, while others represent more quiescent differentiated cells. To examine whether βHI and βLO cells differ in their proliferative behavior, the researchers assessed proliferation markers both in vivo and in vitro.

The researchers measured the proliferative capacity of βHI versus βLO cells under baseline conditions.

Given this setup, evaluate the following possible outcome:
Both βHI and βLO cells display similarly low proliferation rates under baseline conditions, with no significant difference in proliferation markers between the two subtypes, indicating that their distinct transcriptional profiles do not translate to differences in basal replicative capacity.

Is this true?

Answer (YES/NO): NO